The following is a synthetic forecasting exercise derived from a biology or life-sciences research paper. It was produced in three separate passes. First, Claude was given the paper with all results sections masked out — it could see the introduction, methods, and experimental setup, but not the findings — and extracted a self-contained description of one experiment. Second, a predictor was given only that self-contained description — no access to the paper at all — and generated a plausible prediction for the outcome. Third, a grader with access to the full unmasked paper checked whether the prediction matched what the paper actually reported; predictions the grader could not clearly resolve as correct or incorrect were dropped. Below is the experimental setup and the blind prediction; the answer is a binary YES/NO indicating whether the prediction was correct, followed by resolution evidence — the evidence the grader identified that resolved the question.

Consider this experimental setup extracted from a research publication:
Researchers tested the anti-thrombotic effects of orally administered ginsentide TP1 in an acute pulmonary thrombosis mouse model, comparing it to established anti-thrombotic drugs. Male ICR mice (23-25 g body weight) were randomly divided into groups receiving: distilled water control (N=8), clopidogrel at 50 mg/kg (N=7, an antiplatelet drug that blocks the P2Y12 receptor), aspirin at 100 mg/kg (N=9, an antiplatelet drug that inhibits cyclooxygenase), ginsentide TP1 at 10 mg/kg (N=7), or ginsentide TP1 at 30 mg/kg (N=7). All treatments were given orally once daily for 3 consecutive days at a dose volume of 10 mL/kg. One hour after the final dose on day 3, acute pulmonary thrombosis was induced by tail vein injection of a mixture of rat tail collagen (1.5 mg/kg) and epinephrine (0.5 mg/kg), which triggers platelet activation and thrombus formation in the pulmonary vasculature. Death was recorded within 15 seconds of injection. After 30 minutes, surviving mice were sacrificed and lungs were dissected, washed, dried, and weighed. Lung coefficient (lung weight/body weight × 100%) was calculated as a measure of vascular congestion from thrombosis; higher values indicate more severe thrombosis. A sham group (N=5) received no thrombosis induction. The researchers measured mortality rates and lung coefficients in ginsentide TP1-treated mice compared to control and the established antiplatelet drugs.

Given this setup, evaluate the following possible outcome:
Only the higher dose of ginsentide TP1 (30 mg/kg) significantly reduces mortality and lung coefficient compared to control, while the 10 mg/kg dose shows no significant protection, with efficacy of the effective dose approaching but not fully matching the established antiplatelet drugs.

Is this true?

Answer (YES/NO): NO